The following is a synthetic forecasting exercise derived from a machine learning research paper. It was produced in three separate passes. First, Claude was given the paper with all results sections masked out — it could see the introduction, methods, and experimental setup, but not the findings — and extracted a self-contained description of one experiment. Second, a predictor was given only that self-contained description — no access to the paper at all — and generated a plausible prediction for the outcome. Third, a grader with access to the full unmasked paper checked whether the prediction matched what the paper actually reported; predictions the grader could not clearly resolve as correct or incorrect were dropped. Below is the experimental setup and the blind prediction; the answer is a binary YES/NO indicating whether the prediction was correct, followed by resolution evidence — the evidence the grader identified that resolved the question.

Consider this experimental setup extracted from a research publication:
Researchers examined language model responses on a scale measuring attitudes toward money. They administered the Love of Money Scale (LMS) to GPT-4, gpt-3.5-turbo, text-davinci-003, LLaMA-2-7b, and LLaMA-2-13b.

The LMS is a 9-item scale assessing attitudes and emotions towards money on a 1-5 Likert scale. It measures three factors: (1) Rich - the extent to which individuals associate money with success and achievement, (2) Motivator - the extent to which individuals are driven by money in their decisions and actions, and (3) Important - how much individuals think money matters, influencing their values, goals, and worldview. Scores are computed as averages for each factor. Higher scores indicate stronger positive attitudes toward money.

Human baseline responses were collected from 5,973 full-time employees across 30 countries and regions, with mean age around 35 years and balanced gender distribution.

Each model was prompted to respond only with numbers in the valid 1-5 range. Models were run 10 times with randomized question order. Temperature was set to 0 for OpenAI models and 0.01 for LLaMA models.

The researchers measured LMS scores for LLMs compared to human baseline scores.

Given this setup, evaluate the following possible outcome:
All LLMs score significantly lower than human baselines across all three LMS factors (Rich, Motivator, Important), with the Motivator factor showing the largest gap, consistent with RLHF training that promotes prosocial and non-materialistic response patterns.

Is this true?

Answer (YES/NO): NO